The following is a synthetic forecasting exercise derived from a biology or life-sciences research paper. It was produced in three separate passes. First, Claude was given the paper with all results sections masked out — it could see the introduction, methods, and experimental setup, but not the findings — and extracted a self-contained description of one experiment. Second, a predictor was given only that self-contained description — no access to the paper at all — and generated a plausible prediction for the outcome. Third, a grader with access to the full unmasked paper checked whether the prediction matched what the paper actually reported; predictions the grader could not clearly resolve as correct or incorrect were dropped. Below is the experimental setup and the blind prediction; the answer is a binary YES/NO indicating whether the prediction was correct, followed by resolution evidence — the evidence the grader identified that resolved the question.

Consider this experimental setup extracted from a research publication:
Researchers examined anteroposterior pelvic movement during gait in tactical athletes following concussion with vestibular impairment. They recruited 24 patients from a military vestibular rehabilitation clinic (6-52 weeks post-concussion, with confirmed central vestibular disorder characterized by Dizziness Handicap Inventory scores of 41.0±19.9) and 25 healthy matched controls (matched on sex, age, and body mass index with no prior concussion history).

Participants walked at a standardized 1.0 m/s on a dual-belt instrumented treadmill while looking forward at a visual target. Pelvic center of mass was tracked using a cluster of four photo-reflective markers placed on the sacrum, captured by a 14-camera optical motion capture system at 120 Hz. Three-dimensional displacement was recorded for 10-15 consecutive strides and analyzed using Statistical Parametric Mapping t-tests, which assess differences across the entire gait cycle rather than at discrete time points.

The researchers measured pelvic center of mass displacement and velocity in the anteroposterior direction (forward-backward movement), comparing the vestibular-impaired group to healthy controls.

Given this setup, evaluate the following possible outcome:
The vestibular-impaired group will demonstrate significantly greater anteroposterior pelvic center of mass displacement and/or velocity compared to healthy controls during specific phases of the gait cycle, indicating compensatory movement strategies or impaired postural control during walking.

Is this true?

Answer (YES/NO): NO